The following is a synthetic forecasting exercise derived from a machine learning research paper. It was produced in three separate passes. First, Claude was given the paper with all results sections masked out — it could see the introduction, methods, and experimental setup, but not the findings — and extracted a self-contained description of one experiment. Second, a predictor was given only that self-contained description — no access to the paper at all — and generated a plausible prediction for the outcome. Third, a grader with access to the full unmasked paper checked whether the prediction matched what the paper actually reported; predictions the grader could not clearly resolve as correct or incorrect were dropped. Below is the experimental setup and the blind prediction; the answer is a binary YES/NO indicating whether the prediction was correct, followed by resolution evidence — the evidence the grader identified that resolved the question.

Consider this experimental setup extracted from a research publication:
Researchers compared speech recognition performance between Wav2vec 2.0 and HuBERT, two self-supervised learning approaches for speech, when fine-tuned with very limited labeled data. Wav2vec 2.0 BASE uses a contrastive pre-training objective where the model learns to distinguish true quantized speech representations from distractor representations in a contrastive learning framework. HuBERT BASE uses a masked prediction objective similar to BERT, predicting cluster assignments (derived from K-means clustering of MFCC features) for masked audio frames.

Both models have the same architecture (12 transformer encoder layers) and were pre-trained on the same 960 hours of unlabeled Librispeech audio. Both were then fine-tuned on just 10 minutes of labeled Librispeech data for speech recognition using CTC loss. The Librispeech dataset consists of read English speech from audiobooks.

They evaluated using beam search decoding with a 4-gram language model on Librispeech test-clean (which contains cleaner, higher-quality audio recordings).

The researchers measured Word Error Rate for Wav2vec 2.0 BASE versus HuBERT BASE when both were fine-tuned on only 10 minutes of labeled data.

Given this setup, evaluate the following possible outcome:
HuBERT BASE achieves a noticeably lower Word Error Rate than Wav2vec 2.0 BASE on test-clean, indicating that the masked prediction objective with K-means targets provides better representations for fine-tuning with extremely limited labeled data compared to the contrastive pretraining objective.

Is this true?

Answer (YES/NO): NO